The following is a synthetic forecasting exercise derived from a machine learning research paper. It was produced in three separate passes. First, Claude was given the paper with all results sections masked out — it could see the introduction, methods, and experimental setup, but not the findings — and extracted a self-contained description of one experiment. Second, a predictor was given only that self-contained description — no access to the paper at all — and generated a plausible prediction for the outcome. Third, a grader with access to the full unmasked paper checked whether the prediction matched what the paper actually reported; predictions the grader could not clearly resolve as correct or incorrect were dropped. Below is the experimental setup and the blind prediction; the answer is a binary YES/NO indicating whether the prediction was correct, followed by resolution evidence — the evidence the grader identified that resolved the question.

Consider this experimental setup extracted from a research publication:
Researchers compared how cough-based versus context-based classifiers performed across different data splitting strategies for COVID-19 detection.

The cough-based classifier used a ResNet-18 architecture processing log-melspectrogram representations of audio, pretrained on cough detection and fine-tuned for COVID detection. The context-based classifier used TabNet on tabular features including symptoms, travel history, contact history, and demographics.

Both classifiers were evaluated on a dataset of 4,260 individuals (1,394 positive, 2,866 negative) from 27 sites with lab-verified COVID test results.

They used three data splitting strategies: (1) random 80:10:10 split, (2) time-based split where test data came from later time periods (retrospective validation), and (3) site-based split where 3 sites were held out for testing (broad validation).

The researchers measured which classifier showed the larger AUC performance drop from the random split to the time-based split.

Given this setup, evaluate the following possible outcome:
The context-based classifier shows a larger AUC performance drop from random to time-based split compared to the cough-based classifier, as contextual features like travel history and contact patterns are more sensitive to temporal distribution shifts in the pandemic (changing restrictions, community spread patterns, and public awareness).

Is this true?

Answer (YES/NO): NO